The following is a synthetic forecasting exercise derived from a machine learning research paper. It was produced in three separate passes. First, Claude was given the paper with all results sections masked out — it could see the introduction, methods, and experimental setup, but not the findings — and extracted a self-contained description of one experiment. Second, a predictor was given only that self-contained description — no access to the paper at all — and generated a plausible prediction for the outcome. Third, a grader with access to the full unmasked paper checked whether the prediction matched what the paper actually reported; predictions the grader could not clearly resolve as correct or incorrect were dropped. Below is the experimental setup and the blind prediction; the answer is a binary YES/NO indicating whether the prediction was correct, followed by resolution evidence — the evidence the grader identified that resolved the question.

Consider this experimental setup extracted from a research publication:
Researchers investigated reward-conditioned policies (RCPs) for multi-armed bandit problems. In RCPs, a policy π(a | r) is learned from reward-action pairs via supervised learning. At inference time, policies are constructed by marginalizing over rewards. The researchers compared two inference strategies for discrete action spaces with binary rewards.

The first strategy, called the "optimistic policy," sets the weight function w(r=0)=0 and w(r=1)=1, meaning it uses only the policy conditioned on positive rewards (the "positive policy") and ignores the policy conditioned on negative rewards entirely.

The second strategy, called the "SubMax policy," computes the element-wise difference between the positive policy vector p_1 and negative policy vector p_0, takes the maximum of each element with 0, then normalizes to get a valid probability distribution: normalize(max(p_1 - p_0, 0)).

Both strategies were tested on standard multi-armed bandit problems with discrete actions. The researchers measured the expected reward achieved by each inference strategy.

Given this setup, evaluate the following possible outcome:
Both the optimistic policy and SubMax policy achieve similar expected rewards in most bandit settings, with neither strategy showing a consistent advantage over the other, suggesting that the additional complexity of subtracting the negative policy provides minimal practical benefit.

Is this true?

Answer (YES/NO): NO